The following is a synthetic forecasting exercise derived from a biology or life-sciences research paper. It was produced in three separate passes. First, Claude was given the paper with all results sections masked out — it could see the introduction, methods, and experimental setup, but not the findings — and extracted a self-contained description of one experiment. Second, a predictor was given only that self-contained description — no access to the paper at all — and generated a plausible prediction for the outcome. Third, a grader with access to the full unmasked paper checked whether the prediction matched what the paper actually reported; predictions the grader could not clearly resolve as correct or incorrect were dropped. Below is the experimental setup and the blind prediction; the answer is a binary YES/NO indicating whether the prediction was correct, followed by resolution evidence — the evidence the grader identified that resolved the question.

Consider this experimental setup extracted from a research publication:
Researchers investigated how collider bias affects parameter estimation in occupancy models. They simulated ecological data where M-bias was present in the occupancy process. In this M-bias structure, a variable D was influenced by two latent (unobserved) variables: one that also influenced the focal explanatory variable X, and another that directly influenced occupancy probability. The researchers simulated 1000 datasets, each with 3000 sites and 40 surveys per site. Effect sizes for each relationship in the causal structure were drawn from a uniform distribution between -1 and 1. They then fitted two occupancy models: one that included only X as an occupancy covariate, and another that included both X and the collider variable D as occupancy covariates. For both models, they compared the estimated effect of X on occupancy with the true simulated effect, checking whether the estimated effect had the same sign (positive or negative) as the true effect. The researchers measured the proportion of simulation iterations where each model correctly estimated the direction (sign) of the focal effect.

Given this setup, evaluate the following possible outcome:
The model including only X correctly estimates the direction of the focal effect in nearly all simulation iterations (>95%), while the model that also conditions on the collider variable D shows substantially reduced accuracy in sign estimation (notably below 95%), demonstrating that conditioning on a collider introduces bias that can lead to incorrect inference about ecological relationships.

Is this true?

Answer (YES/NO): YES